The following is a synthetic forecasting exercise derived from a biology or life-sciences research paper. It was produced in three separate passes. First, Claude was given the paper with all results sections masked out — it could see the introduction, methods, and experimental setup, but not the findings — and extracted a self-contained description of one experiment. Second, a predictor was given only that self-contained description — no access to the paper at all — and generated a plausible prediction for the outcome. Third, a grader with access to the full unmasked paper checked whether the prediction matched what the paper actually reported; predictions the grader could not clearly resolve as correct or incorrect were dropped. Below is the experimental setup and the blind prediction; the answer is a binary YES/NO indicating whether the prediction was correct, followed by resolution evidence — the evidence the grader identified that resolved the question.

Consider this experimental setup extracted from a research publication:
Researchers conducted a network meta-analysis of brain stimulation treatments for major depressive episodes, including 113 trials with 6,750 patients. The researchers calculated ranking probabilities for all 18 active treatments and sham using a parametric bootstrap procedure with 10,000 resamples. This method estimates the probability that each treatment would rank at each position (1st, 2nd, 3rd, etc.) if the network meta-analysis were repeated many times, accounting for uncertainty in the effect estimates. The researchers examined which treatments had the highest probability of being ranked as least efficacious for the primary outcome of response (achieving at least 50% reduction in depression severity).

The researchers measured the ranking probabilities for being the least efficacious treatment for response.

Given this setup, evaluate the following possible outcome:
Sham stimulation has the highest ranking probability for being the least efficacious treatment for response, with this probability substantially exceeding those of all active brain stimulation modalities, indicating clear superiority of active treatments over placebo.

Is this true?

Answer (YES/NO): NO